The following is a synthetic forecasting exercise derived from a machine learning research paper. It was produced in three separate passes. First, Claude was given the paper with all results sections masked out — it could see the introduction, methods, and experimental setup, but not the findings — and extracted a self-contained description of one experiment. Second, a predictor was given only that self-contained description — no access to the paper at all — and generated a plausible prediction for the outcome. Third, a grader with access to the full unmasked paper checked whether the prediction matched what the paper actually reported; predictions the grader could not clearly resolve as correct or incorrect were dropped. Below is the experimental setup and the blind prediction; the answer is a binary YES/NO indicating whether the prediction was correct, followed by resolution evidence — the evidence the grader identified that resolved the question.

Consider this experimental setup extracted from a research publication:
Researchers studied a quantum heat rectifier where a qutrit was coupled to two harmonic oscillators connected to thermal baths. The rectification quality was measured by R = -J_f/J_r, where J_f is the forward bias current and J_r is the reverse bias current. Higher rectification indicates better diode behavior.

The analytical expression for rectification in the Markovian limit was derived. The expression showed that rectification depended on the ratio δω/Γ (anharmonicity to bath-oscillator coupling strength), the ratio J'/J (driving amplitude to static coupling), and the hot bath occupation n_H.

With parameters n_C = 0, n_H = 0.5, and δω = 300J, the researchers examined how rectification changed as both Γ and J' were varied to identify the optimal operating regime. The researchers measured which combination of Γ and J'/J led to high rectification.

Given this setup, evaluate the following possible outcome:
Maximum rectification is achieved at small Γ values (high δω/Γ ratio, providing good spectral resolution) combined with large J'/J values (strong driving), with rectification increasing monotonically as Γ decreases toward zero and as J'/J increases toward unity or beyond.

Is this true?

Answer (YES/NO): YES